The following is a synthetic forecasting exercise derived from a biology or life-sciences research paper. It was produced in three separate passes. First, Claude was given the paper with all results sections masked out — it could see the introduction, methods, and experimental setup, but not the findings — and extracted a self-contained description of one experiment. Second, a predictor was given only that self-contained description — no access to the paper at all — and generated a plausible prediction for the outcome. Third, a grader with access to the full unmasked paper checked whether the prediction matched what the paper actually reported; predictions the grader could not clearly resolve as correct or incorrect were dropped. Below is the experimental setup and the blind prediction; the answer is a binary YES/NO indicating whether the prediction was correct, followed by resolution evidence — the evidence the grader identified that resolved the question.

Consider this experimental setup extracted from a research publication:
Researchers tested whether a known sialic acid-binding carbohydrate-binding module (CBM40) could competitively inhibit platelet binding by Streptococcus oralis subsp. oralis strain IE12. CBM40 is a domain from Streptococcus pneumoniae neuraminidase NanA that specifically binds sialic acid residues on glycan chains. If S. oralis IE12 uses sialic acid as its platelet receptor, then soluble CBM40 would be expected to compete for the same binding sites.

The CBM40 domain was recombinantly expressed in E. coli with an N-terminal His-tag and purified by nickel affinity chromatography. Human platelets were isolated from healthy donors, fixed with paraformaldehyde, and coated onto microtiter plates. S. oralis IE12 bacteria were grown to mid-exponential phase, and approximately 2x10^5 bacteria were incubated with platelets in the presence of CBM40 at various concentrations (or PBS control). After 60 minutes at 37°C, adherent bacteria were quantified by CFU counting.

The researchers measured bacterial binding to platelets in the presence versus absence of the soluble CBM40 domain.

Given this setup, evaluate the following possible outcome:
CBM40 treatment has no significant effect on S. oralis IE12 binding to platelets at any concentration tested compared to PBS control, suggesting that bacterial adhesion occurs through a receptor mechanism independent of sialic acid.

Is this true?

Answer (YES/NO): NO